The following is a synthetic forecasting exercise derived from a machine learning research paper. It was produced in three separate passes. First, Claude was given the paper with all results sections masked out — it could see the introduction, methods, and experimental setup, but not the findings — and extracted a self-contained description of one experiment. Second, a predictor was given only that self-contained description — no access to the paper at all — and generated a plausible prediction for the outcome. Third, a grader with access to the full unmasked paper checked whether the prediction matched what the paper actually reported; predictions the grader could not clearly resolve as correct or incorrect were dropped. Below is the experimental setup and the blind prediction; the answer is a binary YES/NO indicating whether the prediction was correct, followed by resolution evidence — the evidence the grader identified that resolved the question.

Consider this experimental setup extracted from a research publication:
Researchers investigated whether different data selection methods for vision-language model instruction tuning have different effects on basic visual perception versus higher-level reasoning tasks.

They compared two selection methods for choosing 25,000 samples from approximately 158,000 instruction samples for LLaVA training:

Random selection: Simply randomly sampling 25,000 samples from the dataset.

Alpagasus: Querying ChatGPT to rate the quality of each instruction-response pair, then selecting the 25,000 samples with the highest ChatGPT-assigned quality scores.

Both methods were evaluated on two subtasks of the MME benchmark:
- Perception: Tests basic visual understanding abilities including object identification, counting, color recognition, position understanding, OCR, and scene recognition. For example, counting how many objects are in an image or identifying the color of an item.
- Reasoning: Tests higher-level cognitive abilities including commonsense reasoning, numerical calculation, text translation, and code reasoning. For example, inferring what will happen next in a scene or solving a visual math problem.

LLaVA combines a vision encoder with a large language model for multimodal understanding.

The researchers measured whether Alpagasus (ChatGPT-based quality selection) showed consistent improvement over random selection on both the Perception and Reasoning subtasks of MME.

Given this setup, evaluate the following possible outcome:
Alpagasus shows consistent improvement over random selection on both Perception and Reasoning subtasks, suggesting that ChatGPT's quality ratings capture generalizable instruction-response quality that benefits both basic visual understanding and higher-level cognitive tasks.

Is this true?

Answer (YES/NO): NO